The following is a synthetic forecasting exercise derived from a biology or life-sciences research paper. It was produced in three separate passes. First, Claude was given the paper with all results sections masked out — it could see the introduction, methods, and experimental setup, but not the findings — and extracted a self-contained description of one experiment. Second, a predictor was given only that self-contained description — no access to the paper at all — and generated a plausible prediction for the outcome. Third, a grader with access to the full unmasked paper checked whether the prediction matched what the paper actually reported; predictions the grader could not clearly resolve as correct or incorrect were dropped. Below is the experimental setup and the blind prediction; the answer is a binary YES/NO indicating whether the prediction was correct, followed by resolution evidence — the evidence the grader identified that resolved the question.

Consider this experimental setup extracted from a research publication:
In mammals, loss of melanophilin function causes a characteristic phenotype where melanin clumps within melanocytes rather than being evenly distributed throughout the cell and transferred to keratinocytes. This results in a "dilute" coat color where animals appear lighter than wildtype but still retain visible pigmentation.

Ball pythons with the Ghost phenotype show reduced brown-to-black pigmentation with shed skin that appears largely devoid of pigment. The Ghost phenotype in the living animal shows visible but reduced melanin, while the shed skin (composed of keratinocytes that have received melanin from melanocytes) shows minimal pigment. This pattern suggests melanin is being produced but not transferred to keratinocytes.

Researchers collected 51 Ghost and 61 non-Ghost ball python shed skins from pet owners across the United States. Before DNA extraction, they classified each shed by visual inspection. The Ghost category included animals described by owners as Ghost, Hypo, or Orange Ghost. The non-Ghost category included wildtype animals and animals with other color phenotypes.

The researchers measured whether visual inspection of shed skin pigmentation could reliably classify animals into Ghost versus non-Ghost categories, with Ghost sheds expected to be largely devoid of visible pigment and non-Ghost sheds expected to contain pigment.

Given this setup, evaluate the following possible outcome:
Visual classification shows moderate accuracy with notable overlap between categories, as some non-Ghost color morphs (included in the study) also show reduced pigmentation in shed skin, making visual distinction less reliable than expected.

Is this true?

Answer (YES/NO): NO